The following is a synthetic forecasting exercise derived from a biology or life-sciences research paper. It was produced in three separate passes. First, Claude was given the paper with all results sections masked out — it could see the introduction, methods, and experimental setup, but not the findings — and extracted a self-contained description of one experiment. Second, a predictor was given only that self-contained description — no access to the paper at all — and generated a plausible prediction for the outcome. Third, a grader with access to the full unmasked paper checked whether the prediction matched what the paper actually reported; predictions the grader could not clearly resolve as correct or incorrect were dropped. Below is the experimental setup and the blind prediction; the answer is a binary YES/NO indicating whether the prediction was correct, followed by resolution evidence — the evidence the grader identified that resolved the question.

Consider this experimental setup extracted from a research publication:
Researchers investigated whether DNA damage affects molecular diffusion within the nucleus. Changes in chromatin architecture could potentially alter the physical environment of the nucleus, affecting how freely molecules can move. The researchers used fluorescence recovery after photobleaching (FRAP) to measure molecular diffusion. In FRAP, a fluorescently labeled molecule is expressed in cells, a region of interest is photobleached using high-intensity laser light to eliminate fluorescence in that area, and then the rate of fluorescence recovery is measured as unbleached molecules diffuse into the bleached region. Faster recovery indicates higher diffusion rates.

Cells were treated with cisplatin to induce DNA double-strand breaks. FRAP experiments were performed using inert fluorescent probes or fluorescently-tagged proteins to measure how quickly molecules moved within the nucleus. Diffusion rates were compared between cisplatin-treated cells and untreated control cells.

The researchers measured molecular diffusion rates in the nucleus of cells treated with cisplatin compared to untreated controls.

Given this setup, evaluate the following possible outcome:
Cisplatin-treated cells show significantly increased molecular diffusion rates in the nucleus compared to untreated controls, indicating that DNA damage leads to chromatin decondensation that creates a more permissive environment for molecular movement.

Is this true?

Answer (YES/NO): YES